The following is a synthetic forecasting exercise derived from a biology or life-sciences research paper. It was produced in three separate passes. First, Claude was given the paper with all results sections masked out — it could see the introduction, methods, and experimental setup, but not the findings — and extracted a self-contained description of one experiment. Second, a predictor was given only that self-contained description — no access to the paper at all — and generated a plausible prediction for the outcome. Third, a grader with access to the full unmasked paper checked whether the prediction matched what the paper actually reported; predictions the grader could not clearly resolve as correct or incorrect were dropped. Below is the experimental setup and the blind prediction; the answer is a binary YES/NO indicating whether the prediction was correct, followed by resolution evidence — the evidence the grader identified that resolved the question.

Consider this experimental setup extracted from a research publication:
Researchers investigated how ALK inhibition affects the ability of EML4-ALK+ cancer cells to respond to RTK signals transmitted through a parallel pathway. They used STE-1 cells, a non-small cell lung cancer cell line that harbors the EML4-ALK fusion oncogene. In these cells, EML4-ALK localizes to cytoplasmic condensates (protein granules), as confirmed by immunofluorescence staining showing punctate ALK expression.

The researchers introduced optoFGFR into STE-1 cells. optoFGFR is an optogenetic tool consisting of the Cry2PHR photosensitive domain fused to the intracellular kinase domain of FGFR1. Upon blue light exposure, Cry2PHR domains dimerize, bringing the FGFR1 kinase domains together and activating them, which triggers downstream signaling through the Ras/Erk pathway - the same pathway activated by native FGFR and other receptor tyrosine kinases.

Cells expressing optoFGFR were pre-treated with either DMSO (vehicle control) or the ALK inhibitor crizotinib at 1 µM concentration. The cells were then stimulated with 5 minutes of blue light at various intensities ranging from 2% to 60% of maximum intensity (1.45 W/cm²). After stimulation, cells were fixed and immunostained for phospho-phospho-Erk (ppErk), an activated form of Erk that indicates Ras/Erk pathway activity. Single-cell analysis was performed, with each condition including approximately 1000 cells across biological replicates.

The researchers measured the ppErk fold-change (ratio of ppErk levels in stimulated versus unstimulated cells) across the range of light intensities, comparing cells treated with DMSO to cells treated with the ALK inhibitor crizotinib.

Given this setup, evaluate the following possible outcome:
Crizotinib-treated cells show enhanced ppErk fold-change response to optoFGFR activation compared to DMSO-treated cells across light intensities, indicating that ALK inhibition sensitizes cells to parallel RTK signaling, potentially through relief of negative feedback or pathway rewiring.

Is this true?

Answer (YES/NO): YES